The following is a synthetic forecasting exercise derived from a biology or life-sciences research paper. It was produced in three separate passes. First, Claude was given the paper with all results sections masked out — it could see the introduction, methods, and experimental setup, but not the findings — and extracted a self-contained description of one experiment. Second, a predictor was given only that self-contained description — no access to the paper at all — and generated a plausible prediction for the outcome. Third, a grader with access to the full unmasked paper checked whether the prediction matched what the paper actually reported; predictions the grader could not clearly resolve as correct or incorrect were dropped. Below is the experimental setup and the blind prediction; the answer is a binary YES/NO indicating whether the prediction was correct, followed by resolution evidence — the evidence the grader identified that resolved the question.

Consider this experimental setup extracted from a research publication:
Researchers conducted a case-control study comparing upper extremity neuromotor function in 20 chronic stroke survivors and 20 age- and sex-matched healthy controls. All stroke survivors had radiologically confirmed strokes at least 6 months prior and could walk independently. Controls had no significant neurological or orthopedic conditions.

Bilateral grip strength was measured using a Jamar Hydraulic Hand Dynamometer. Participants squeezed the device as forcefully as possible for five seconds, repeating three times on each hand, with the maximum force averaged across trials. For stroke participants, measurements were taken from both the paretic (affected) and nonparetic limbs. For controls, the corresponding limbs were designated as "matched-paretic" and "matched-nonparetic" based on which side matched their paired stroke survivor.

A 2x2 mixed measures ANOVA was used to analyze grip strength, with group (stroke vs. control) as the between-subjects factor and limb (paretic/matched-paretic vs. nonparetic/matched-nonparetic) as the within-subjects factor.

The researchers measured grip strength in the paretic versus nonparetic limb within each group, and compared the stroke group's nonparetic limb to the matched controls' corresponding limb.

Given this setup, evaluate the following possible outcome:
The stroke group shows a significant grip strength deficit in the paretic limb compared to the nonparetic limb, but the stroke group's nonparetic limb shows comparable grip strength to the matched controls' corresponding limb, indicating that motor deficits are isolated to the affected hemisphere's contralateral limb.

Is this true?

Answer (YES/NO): NO